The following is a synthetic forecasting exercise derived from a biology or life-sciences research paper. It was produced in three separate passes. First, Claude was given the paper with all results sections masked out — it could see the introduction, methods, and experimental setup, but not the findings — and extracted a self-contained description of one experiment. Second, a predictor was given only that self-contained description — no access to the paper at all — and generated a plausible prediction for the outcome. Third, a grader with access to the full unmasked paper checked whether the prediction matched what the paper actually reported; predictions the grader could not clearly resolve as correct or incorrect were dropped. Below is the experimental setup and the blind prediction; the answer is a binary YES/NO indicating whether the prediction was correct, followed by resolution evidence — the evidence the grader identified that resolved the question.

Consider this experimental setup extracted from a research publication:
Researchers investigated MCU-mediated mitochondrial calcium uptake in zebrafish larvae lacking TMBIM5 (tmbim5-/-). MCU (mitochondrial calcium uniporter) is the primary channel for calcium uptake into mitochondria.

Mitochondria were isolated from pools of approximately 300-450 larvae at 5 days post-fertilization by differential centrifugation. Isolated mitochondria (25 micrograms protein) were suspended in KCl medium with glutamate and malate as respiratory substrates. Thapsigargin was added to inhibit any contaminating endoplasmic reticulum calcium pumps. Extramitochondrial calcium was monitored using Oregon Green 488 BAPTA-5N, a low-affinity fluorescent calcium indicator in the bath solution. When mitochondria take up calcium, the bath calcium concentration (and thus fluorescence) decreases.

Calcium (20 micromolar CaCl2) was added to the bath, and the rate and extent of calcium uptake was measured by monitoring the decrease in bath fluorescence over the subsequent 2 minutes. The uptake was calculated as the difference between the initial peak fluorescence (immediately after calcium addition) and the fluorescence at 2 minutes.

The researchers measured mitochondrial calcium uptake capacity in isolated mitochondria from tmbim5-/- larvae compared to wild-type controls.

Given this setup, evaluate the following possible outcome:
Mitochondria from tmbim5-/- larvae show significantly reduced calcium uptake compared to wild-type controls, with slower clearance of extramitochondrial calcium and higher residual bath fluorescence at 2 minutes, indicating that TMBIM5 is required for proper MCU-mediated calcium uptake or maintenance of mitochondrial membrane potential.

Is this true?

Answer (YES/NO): NO